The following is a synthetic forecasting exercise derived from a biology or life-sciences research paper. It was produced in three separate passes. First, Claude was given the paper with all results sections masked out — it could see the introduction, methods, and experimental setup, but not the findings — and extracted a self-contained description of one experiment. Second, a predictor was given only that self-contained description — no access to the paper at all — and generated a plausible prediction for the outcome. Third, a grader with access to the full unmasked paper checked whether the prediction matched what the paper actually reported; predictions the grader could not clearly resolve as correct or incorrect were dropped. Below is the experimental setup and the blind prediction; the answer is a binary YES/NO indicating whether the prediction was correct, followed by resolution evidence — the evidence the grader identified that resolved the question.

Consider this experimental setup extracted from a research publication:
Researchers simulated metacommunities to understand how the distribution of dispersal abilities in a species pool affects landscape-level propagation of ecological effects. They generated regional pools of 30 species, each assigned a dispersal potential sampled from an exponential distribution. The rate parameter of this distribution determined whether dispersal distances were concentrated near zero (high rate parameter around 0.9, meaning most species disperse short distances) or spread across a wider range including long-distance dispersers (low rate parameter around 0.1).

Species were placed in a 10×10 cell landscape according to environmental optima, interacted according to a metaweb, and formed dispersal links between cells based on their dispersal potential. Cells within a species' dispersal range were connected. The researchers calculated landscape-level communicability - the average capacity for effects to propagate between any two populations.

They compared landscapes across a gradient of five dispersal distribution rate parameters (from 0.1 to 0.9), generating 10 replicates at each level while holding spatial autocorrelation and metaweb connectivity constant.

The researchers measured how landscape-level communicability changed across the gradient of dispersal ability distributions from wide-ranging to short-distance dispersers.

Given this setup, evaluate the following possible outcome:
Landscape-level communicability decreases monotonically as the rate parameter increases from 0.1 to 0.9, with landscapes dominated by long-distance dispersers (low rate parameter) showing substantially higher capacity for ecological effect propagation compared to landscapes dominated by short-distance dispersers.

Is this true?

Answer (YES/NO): NO